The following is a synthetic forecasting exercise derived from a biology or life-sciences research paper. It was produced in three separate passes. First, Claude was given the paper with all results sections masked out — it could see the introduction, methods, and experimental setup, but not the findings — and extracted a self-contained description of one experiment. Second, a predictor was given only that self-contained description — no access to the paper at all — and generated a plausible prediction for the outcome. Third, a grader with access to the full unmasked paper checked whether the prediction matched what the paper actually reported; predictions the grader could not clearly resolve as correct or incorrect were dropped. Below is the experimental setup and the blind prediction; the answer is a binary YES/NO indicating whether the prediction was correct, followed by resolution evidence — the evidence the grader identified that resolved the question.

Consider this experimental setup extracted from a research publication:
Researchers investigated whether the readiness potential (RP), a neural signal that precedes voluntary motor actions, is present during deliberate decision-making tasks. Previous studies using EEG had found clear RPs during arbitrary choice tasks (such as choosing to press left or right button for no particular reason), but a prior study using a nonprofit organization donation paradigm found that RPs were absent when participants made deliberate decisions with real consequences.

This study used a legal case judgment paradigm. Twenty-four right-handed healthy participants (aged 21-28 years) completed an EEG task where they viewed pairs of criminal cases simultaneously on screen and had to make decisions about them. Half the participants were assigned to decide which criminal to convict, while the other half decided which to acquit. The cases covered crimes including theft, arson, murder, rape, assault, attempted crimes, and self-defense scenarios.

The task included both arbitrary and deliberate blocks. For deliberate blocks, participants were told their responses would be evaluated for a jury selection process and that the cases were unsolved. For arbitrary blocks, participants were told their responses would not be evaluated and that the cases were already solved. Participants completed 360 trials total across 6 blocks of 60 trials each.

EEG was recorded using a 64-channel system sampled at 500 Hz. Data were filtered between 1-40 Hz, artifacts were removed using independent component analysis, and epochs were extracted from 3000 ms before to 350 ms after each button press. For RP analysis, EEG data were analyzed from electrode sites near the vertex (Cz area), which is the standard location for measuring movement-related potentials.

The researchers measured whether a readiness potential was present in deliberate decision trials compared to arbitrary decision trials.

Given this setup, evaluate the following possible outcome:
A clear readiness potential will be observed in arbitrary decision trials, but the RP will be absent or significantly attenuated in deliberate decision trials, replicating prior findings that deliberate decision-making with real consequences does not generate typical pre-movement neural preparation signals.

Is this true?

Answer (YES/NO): NO